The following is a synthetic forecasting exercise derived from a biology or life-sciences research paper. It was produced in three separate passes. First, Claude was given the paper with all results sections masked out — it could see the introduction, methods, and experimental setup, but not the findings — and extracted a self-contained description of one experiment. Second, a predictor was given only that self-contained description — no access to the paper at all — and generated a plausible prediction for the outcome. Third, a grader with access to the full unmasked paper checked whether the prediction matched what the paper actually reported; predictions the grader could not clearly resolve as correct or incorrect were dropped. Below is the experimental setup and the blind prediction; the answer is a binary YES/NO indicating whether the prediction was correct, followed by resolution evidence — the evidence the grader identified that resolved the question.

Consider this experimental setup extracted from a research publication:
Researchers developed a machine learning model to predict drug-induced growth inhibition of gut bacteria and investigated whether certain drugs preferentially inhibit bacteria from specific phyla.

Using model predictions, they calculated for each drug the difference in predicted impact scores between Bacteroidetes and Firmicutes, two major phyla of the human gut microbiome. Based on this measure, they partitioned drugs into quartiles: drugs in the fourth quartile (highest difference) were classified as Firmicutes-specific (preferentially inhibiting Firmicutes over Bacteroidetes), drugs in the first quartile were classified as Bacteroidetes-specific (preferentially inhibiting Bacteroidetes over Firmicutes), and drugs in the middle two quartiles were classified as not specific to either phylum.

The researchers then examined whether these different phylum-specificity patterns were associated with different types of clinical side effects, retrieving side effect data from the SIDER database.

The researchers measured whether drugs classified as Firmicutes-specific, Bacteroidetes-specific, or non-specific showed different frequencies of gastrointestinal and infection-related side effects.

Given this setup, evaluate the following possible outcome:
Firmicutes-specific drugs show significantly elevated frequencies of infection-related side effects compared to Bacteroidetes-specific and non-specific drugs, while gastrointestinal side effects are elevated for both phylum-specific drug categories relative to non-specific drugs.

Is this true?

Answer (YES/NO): NO